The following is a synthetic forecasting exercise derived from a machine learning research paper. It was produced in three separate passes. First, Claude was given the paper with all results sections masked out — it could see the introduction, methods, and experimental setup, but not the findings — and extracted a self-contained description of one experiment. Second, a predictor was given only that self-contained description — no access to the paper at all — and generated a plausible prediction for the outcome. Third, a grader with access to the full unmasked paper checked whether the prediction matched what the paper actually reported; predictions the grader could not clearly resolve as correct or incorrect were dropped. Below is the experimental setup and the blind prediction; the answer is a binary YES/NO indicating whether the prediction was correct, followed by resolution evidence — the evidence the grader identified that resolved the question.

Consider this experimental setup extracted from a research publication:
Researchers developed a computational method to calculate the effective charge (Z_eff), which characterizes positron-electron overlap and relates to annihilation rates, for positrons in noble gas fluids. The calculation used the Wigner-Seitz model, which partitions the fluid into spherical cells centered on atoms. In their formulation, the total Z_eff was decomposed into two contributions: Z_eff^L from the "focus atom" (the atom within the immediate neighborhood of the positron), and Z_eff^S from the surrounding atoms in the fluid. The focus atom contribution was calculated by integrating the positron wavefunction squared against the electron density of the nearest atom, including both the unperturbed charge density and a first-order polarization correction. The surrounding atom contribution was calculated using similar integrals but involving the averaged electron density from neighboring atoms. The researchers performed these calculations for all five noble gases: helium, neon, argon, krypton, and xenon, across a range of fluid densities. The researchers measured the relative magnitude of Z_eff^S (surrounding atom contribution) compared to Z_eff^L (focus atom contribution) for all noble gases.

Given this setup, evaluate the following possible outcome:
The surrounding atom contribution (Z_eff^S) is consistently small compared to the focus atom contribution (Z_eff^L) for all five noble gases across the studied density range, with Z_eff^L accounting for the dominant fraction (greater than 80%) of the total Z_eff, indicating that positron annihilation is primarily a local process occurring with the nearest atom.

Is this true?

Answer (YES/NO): YES